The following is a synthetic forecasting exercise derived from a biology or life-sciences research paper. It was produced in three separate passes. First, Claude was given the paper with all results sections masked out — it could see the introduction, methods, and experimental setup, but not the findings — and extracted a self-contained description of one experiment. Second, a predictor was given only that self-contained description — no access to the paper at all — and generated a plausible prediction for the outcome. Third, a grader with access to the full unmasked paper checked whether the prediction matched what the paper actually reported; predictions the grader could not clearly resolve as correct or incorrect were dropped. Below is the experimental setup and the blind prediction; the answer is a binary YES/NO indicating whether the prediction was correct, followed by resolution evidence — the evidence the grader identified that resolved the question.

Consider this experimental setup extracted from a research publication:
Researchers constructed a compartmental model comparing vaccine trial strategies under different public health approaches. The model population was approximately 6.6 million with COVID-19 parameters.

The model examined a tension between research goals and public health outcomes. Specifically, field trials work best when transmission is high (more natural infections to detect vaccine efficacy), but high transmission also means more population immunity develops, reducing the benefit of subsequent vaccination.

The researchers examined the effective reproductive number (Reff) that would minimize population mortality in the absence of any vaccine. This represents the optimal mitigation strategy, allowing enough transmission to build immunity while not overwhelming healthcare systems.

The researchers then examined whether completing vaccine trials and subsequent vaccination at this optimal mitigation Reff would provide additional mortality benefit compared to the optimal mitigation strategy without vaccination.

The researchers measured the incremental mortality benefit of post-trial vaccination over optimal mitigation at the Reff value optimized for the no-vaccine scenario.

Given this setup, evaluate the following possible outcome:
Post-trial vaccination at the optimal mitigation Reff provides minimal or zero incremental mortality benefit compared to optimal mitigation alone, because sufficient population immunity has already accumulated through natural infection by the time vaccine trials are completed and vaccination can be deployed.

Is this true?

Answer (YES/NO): NO